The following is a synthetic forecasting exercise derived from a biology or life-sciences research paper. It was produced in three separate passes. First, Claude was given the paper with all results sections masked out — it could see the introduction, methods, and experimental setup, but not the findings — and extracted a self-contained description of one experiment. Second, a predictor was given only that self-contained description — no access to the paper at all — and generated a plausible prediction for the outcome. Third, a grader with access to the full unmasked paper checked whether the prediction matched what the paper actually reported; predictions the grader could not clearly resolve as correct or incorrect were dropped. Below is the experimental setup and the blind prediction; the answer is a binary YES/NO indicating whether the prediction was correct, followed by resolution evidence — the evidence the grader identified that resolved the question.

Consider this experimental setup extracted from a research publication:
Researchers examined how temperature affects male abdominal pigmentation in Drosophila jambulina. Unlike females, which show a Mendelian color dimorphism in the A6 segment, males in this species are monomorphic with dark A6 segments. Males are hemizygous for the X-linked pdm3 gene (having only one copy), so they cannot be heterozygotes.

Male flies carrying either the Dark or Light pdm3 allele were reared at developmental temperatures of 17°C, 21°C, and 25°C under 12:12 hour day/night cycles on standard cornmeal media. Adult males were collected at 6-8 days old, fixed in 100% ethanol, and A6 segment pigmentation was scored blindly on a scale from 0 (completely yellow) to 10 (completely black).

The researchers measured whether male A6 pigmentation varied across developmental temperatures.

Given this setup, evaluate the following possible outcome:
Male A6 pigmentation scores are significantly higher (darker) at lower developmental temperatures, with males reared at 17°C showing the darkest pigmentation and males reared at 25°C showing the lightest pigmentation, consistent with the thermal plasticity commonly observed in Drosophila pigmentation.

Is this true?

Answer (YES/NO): NO